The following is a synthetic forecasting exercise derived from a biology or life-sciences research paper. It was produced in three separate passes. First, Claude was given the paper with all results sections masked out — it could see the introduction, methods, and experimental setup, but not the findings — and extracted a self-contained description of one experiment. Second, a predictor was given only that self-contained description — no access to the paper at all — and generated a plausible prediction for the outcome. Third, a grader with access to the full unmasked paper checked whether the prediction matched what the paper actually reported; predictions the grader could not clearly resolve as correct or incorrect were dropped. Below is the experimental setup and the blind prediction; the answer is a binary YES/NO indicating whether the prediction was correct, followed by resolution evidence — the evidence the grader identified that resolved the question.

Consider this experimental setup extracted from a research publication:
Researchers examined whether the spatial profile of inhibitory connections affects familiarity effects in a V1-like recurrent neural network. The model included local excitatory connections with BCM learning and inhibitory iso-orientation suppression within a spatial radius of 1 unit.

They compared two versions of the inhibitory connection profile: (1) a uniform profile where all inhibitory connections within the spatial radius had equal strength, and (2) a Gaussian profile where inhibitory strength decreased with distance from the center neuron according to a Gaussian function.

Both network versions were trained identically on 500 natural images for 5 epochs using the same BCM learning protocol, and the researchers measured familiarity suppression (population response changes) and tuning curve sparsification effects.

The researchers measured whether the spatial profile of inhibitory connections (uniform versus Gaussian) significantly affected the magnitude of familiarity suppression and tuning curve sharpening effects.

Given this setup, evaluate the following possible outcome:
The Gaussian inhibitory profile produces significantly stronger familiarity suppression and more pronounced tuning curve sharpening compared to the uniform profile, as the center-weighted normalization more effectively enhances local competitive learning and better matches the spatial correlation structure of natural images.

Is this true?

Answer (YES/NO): NO